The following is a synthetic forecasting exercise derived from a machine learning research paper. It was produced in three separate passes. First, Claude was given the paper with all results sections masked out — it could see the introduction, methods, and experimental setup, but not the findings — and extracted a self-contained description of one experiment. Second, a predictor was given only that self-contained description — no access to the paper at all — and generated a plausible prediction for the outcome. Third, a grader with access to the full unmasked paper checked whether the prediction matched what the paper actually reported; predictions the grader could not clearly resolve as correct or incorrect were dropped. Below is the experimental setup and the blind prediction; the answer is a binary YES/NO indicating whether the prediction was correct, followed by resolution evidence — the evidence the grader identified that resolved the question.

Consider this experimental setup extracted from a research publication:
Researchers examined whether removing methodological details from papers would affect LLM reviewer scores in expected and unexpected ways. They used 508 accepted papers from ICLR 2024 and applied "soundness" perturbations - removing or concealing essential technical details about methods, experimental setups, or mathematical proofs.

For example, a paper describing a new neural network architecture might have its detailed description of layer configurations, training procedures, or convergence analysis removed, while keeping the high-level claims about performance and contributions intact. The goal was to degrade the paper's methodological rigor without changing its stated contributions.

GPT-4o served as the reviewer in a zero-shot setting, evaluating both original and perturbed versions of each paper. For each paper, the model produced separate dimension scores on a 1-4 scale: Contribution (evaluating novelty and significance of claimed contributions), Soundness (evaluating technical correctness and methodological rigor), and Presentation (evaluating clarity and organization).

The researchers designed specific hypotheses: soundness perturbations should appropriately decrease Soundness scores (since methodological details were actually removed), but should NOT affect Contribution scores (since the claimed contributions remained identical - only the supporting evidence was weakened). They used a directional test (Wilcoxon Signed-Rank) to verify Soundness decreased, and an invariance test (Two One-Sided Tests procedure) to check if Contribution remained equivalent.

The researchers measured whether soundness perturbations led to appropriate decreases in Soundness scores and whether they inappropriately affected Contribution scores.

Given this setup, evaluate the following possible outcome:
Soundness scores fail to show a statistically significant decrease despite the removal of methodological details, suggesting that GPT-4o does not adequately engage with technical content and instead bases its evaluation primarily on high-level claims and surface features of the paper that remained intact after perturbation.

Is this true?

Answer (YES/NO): NO